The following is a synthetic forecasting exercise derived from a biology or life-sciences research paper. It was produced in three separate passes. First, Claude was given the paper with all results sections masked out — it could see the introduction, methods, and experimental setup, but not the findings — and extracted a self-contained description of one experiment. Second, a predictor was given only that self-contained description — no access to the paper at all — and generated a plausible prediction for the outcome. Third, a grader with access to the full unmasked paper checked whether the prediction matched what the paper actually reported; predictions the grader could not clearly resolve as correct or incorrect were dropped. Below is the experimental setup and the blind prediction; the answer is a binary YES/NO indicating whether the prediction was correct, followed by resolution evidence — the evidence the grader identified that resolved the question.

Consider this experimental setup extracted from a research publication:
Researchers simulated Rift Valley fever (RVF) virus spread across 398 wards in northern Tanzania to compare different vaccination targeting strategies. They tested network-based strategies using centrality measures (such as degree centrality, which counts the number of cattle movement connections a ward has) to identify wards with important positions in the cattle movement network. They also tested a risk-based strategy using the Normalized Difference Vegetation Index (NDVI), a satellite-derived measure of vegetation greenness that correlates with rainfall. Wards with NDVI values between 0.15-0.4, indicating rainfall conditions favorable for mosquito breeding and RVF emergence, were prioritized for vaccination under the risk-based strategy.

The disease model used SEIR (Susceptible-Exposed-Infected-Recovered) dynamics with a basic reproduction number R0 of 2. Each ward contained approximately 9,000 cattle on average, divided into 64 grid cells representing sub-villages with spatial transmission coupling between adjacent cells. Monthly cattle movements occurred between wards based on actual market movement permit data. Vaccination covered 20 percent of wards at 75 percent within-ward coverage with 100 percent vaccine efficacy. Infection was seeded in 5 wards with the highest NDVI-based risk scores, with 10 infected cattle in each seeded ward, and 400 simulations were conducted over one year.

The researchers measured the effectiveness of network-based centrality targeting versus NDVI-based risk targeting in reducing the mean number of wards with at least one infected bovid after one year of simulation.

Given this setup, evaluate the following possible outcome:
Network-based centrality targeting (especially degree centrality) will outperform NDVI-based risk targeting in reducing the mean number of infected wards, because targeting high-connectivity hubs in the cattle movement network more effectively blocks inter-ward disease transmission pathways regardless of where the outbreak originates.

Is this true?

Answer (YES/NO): YES